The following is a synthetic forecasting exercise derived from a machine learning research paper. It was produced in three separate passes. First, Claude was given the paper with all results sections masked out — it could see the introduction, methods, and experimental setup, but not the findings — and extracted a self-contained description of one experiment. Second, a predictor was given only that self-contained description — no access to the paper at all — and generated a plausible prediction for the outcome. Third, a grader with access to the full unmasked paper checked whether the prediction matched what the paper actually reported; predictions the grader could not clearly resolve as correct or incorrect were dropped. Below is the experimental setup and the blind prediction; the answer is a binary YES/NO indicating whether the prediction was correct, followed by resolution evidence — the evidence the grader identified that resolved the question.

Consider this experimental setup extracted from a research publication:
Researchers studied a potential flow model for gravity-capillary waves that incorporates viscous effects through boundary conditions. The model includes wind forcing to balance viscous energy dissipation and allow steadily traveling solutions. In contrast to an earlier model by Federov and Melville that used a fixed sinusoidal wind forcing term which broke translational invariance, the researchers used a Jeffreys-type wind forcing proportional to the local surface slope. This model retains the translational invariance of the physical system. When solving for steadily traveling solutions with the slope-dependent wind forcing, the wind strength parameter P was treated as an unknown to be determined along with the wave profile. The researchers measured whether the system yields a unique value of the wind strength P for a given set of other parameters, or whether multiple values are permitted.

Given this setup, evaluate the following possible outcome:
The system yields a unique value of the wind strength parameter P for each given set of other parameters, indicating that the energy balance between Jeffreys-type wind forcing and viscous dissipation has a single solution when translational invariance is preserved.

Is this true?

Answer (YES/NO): YES